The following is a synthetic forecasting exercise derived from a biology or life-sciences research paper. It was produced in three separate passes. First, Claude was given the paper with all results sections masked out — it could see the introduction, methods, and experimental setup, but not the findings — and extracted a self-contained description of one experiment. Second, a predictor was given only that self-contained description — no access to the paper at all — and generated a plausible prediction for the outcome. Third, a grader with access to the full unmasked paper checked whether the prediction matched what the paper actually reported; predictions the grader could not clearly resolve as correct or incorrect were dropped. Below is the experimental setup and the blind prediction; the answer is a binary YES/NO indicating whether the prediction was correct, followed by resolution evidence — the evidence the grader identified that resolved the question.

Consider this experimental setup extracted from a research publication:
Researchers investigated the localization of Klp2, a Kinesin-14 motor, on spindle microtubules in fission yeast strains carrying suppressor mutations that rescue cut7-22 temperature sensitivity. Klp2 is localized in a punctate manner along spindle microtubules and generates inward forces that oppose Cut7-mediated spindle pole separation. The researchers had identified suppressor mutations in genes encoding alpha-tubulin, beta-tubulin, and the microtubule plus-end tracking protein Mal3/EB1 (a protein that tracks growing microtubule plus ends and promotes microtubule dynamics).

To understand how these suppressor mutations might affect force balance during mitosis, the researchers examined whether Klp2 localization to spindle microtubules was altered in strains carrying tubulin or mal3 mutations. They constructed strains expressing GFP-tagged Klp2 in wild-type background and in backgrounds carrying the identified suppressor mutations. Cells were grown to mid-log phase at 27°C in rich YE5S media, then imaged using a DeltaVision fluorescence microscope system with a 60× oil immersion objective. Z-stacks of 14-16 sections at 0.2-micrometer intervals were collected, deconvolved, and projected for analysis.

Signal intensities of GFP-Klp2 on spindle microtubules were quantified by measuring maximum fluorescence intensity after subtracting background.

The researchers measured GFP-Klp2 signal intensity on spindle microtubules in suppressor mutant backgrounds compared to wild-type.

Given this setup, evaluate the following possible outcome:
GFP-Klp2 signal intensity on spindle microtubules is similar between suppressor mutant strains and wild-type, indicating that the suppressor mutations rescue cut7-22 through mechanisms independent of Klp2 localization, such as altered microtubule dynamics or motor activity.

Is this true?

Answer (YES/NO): NO